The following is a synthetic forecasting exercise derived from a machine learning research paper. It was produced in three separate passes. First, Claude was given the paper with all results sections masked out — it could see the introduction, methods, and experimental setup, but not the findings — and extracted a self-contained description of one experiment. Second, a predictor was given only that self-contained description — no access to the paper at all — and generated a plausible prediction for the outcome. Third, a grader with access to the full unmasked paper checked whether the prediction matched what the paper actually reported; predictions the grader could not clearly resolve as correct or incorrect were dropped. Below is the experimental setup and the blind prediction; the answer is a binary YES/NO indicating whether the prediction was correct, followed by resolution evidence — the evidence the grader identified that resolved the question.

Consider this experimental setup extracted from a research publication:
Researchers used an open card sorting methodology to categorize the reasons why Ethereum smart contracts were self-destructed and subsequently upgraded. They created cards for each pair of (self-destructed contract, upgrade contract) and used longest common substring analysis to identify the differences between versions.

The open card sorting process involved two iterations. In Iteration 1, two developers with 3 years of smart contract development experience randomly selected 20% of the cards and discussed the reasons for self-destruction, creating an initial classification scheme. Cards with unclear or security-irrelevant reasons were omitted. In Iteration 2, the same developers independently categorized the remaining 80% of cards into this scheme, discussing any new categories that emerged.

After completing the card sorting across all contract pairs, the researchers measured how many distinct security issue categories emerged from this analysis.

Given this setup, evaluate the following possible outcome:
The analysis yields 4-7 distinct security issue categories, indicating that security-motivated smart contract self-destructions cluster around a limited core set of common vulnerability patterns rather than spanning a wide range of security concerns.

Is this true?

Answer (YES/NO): YES